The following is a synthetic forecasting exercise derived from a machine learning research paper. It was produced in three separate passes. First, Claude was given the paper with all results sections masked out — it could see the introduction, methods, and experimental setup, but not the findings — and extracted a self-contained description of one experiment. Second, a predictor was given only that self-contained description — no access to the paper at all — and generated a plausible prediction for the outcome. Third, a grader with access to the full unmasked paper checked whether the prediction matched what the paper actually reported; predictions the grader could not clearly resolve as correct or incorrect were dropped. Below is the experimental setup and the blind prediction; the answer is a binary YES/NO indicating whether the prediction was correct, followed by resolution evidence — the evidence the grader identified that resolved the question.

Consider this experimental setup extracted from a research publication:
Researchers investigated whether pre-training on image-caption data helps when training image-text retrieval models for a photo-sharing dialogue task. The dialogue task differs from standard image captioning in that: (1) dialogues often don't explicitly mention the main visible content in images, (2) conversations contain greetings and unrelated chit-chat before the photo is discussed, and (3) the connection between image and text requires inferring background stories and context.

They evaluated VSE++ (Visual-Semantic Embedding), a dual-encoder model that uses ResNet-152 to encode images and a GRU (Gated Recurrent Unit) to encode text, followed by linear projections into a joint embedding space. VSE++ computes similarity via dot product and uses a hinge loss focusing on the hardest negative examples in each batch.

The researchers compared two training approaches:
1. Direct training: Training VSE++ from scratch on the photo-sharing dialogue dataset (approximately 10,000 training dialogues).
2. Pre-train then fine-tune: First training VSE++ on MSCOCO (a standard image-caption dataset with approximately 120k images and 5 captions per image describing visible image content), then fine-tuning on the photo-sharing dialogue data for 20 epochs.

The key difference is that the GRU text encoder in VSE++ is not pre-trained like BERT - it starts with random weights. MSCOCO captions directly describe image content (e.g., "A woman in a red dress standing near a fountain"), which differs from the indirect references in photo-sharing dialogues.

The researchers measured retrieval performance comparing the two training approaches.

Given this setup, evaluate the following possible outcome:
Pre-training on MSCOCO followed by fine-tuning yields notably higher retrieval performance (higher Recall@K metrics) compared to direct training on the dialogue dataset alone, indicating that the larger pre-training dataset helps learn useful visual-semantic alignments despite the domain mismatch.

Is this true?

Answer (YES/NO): YES